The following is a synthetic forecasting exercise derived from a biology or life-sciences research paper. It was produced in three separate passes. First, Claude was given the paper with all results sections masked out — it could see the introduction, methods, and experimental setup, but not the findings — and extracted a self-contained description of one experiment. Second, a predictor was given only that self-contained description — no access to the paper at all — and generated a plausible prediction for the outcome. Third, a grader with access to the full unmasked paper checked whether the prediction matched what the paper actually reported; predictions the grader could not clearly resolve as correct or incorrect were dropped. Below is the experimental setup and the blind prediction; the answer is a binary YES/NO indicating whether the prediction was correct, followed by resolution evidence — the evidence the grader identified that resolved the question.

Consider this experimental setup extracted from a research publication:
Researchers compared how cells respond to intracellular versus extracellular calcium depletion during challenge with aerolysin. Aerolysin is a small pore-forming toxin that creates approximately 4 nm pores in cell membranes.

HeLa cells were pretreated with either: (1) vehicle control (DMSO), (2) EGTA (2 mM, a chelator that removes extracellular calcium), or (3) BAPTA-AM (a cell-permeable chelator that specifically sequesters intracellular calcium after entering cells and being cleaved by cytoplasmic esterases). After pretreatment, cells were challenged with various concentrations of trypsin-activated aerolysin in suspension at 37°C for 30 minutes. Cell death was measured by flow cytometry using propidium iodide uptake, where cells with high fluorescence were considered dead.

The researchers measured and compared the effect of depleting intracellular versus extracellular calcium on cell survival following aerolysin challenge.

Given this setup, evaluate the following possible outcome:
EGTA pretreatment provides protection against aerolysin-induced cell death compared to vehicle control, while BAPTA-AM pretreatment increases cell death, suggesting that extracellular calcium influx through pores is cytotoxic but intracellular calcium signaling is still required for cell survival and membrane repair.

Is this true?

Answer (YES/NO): YES